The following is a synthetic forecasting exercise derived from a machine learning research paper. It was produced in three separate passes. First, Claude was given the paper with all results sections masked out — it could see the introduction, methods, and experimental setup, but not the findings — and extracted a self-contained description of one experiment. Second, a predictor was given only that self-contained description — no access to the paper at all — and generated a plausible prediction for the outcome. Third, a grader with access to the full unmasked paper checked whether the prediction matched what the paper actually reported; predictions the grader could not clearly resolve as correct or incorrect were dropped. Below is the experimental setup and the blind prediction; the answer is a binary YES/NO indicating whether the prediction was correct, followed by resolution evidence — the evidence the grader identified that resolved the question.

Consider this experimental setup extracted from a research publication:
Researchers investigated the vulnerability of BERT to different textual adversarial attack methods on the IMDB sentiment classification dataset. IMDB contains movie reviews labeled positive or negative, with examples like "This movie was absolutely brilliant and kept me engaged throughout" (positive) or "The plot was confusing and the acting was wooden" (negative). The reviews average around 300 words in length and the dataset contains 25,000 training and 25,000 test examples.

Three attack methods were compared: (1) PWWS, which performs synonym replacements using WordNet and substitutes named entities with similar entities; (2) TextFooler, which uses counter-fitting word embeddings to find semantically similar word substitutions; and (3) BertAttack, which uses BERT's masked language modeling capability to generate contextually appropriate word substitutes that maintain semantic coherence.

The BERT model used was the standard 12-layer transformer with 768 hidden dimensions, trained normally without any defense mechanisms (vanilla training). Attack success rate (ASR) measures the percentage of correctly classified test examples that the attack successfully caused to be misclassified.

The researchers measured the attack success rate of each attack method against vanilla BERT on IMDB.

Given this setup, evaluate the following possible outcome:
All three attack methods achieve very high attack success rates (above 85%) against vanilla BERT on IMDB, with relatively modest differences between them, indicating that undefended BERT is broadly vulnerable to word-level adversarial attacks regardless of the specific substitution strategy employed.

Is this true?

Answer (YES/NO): NO